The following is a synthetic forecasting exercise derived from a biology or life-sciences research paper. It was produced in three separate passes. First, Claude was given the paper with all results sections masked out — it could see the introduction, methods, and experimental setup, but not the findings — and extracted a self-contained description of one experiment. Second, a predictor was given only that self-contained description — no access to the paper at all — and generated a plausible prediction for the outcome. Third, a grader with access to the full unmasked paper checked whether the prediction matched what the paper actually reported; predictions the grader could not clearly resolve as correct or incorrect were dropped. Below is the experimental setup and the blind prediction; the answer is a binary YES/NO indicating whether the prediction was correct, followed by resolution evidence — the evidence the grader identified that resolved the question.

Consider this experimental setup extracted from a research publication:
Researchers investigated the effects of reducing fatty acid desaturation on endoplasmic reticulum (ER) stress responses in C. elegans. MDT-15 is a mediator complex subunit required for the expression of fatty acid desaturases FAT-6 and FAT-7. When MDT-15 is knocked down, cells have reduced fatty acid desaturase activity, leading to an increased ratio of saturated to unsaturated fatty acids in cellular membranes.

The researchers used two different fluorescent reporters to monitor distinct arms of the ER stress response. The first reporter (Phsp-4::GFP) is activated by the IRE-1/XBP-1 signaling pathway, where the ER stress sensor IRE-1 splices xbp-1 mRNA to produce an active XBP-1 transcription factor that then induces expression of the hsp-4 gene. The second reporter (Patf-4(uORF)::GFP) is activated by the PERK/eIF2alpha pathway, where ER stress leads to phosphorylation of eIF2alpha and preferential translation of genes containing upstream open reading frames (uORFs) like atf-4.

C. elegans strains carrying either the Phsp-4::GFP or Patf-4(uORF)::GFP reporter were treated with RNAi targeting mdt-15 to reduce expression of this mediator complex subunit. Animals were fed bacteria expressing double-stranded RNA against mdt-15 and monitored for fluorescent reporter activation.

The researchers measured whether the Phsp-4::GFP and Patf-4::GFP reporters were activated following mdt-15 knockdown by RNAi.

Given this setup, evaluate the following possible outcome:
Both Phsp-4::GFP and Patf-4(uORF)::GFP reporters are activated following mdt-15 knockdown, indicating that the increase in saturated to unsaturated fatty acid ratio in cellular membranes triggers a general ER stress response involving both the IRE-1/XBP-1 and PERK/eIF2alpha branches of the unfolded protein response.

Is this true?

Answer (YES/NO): YES